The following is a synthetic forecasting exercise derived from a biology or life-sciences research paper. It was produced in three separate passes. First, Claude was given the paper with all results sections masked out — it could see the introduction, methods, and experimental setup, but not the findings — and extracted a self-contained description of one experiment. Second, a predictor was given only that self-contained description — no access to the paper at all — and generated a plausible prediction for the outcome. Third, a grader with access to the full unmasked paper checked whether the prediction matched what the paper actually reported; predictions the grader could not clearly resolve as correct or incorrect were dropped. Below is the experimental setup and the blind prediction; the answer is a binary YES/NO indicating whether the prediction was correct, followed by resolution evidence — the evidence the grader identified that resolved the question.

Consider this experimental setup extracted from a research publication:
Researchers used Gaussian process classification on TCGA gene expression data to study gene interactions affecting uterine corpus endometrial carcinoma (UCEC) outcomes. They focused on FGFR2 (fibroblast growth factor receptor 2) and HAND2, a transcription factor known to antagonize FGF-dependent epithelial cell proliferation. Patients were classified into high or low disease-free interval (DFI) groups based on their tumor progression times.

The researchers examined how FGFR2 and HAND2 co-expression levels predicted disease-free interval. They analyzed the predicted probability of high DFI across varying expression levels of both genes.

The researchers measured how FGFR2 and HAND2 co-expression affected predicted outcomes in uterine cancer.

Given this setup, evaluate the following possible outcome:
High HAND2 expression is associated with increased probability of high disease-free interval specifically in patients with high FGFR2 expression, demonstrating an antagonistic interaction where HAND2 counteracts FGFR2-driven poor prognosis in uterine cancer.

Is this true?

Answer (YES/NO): YES